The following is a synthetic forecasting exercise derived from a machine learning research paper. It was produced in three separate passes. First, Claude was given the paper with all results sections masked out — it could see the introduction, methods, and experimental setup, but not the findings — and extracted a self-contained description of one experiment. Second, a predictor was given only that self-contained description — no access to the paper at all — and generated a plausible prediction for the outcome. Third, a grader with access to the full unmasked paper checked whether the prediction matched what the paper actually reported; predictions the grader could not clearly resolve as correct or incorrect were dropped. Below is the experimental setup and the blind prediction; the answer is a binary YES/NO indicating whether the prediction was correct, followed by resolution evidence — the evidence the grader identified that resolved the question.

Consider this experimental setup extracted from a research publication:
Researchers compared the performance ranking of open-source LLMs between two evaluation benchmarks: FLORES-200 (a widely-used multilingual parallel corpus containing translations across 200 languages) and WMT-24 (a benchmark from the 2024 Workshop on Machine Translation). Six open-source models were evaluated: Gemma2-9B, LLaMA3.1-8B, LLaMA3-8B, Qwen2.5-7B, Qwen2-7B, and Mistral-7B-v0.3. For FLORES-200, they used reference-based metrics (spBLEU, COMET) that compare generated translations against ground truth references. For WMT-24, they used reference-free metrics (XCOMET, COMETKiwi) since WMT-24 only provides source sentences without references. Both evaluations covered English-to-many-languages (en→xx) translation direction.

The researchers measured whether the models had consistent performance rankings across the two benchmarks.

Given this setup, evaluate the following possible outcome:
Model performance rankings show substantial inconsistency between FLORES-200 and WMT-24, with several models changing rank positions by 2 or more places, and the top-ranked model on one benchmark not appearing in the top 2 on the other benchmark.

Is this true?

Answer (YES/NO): NO